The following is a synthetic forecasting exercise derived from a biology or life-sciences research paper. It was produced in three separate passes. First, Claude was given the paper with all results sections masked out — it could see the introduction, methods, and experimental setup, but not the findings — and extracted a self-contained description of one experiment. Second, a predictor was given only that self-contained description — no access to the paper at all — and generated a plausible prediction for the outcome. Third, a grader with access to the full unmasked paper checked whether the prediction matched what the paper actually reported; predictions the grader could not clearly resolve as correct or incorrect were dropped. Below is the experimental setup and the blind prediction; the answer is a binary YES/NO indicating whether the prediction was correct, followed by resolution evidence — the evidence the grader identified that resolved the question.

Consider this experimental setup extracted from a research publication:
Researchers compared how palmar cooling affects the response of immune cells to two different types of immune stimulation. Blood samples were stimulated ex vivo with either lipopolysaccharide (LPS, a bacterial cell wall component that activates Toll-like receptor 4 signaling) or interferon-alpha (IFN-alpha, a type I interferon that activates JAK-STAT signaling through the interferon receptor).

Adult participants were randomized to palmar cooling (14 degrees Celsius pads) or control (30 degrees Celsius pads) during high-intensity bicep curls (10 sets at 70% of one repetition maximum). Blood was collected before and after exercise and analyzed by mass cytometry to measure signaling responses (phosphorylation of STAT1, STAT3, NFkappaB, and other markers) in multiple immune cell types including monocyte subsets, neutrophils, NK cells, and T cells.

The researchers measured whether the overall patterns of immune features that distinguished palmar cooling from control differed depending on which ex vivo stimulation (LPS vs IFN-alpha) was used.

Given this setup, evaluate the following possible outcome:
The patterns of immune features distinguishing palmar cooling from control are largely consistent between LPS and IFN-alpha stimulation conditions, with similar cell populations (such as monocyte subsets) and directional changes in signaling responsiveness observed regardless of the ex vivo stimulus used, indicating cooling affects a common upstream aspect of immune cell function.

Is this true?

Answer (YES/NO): NO